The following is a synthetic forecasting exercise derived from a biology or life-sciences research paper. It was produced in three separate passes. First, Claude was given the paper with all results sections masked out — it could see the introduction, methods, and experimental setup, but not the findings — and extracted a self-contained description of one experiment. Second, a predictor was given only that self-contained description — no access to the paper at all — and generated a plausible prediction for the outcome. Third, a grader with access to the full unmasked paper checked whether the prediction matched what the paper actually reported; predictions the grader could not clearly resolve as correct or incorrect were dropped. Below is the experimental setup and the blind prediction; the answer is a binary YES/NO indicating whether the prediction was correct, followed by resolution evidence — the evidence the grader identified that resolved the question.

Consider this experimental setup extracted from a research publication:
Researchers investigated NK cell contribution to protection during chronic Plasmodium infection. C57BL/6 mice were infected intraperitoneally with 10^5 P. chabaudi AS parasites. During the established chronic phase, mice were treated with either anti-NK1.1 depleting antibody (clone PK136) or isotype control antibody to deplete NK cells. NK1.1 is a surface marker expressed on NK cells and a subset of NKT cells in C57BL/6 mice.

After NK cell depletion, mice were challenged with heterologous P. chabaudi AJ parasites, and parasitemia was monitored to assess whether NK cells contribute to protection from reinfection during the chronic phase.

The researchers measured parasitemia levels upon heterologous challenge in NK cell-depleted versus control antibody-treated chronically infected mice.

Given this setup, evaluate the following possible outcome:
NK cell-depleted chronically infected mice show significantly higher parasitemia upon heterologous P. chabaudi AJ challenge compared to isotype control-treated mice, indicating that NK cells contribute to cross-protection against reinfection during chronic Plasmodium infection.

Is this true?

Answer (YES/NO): NO